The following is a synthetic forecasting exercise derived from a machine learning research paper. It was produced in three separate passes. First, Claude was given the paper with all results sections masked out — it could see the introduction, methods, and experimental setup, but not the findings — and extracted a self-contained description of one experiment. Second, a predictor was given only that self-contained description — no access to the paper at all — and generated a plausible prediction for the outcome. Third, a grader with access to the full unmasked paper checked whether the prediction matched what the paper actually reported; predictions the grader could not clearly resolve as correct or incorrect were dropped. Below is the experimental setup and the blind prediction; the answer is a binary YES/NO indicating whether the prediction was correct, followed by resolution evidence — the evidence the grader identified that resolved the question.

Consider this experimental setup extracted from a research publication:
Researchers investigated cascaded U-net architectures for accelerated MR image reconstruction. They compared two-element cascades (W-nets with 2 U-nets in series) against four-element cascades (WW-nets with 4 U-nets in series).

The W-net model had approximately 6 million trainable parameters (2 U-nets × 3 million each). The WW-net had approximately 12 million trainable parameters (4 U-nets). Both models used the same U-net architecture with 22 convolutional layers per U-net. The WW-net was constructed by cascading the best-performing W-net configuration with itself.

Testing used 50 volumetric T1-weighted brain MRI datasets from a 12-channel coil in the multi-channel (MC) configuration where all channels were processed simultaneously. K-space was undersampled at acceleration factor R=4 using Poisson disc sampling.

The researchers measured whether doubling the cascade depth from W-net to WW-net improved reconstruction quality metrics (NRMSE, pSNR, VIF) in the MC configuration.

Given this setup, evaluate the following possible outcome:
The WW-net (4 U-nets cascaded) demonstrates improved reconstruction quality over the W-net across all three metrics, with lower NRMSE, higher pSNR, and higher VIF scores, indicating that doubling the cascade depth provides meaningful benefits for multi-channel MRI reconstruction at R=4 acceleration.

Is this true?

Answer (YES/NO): YES